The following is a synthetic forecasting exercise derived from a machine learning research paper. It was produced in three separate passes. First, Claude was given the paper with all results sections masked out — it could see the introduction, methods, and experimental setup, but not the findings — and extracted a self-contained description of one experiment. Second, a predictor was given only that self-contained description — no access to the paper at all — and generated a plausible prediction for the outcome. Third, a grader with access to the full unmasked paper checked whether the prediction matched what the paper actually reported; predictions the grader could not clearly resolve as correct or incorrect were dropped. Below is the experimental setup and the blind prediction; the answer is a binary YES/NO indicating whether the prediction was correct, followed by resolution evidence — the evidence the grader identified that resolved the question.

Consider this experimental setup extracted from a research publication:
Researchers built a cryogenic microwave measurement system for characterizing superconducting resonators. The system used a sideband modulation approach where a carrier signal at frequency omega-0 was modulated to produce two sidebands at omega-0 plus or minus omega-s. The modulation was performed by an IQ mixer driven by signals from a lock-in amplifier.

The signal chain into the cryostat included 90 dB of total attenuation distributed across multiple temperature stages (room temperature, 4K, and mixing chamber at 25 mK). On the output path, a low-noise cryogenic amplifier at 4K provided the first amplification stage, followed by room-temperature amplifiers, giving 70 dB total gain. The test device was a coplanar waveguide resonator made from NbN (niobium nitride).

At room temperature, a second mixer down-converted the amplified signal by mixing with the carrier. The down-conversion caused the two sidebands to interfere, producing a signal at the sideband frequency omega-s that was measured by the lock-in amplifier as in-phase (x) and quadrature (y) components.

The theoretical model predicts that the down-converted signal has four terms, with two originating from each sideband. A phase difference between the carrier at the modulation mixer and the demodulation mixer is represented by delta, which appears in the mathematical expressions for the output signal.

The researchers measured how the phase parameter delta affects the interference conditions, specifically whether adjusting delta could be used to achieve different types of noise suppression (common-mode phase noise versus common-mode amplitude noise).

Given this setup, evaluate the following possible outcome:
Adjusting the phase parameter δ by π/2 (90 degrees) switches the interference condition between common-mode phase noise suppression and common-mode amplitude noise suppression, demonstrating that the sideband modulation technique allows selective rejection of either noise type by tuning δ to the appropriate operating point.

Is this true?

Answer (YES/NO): NO